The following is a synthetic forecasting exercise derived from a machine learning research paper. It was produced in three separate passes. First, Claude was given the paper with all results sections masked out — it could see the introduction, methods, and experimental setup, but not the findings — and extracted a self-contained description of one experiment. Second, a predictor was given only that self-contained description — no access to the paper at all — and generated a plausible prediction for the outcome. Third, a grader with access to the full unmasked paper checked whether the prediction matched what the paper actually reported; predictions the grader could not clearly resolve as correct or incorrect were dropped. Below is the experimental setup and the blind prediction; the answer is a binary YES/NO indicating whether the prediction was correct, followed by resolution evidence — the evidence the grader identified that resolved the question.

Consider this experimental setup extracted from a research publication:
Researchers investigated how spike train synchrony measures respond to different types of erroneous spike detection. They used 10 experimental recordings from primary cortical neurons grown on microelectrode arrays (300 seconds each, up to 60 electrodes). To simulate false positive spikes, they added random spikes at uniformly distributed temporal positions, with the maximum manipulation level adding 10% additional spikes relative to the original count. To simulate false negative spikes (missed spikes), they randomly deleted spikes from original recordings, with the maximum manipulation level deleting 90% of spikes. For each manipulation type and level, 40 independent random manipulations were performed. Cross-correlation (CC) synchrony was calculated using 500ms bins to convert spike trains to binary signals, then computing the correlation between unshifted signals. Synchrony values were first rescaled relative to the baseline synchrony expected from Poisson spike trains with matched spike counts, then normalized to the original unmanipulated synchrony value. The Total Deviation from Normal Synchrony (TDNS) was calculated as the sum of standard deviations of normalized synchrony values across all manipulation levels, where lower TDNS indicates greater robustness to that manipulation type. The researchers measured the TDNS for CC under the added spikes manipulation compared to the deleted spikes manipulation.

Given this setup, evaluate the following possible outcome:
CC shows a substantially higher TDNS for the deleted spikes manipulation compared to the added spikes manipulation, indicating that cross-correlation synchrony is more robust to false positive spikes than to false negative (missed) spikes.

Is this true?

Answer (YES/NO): NO